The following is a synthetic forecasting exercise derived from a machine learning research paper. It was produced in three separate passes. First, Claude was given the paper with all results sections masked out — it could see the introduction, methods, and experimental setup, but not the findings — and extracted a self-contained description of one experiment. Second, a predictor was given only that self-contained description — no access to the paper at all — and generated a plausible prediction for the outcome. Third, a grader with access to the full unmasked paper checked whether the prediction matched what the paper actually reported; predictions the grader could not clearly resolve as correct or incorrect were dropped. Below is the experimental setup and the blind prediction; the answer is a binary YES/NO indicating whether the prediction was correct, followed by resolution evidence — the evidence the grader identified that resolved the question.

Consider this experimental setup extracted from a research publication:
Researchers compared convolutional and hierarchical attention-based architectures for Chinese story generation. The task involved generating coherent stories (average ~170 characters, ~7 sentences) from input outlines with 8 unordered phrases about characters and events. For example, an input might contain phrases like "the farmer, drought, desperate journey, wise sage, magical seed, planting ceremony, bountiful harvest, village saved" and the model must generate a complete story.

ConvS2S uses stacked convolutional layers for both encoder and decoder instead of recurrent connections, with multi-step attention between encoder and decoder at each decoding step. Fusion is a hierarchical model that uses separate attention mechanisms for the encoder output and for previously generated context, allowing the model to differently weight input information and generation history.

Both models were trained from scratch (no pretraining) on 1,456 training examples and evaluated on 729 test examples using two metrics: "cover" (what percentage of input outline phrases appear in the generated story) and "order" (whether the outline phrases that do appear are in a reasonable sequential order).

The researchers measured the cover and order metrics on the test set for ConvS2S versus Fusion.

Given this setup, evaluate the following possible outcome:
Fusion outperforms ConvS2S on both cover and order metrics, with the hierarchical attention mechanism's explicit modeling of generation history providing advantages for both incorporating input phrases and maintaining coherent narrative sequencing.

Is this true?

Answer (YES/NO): YES